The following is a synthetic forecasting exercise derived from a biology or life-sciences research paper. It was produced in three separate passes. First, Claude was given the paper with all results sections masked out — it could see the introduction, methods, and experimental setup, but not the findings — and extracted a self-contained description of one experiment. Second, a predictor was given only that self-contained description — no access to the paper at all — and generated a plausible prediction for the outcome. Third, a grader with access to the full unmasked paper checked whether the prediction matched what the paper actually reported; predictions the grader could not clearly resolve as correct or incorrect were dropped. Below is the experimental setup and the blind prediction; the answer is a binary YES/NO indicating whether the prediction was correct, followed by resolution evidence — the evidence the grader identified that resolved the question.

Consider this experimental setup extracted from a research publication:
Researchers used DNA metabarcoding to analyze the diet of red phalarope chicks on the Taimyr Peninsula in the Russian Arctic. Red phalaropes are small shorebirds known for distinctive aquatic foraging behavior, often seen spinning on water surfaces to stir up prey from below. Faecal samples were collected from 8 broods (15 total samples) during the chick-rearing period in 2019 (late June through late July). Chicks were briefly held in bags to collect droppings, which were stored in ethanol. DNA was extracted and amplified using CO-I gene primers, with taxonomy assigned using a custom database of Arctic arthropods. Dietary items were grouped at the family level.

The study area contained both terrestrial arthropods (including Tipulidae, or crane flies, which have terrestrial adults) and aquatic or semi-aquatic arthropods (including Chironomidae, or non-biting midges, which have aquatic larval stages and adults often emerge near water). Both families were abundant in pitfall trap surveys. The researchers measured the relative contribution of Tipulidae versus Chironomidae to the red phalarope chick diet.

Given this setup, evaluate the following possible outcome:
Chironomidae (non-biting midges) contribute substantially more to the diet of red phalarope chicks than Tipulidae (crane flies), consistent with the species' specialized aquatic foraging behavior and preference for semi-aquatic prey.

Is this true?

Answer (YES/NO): YES